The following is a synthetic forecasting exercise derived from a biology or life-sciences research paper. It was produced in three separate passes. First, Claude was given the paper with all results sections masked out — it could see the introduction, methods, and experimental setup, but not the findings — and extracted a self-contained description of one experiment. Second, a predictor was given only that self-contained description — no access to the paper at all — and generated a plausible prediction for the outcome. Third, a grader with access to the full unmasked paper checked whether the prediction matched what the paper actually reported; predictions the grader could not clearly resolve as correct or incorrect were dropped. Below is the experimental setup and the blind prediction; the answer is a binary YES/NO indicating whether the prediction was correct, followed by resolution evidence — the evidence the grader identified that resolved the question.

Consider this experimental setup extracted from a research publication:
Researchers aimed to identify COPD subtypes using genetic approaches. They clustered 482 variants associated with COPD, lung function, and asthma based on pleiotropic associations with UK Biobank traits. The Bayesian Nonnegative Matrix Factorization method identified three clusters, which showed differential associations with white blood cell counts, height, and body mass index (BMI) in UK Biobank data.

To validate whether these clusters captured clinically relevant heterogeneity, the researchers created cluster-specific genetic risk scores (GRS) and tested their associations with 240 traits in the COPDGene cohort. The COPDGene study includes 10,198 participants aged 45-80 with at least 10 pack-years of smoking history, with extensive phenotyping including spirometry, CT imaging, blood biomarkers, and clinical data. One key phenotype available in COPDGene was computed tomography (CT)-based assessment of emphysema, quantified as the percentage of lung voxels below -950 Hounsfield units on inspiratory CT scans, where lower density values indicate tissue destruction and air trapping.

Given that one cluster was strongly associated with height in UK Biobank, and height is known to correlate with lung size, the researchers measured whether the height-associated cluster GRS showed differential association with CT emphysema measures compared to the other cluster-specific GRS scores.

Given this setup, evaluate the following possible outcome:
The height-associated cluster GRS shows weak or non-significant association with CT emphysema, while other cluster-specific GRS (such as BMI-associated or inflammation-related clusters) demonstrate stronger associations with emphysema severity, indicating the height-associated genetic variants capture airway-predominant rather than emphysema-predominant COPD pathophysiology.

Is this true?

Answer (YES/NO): YES